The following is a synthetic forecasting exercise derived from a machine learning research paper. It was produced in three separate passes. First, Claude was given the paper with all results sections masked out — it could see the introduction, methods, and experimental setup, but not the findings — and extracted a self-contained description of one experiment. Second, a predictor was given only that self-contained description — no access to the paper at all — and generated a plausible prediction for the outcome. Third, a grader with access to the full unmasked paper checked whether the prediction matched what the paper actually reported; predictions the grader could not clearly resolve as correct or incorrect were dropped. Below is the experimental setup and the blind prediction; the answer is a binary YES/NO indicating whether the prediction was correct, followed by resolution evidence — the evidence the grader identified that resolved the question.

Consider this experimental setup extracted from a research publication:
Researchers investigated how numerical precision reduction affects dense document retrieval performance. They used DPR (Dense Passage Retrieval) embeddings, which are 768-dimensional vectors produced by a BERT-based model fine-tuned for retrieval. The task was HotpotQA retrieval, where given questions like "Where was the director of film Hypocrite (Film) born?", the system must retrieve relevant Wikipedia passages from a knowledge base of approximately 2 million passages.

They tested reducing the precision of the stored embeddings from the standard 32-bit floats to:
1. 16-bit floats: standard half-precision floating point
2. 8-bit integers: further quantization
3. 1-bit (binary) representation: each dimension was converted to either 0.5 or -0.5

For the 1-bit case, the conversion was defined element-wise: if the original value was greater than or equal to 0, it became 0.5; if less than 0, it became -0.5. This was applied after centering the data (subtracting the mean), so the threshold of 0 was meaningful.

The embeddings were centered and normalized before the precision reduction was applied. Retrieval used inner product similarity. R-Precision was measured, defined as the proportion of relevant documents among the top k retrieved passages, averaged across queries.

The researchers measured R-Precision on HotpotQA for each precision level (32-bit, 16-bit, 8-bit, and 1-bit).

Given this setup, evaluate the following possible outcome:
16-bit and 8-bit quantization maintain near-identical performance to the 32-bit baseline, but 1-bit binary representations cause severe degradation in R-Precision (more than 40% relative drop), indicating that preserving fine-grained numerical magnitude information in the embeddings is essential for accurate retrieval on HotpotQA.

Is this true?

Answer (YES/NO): NO